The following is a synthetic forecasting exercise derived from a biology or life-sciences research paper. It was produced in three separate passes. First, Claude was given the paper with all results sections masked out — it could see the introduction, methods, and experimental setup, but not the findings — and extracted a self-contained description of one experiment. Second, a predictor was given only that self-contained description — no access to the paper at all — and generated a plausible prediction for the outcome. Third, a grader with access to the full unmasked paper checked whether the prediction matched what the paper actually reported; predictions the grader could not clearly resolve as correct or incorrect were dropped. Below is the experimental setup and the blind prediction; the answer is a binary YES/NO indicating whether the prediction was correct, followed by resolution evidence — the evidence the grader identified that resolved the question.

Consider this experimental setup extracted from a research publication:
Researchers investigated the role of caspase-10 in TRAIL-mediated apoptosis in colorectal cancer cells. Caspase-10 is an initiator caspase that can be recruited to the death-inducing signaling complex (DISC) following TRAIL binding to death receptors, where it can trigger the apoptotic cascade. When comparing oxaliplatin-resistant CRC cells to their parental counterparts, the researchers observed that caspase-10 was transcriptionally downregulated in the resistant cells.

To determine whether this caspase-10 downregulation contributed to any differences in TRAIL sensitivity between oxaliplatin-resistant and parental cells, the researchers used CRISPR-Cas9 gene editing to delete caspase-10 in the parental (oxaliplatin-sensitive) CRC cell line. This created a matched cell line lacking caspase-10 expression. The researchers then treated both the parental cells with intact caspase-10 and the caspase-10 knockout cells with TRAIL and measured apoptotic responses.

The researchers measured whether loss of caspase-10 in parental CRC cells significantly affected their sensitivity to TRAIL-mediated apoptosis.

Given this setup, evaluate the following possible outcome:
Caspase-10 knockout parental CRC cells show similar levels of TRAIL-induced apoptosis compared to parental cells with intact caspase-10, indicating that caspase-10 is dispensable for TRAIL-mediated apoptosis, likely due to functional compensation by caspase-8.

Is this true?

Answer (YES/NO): YES